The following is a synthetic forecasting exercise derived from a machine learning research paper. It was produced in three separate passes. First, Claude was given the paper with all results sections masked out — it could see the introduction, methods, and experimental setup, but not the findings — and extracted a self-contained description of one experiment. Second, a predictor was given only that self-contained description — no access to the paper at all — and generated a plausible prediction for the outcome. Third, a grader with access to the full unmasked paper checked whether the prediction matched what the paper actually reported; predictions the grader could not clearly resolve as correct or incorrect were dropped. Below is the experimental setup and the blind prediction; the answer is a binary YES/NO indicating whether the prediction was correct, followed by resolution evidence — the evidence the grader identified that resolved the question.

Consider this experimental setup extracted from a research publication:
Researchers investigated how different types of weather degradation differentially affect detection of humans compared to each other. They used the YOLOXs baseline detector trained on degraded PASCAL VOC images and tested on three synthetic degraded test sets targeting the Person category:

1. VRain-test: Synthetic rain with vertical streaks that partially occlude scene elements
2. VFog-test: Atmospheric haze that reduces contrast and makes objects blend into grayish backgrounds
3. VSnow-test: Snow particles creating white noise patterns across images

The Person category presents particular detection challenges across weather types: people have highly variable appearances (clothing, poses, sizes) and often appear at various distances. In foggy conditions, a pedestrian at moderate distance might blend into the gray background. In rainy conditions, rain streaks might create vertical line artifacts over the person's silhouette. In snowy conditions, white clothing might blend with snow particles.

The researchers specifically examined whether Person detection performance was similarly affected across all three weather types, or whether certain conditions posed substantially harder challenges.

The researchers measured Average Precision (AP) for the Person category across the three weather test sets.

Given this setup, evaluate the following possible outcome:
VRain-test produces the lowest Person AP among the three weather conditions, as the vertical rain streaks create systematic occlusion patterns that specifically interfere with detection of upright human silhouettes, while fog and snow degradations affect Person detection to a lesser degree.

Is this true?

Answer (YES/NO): NO